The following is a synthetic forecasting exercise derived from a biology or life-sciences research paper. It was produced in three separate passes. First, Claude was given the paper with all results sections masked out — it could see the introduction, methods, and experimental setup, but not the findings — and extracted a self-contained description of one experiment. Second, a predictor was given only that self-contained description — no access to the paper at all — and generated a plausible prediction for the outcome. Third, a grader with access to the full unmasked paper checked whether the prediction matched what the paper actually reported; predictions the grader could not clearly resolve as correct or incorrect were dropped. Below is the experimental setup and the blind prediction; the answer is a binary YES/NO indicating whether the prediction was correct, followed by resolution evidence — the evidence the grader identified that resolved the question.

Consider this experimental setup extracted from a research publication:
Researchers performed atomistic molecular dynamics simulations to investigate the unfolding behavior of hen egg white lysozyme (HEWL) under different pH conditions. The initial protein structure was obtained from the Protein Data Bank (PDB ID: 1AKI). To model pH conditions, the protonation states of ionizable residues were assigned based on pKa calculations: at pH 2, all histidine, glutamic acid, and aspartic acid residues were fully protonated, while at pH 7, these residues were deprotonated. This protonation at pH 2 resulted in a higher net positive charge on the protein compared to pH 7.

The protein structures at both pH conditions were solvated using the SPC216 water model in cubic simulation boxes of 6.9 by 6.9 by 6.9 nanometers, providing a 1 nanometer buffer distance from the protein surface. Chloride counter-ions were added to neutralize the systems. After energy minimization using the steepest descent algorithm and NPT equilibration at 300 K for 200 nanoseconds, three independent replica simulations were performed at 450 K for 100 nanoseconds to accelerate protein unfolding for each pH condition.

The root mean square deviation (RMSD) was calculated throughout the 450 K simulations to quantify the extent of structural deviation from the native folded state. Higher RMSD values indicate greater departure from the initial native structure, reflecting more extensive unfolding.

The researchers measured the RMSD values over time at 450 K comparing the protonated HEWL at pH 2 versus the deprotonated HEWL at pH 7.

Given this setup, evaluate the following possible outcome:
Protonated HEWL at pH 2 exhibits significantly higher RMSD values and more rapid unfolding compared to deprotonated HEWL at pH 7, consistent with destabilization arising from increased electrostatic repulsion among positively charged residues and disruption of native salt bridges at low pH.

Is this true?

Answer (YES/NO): NO